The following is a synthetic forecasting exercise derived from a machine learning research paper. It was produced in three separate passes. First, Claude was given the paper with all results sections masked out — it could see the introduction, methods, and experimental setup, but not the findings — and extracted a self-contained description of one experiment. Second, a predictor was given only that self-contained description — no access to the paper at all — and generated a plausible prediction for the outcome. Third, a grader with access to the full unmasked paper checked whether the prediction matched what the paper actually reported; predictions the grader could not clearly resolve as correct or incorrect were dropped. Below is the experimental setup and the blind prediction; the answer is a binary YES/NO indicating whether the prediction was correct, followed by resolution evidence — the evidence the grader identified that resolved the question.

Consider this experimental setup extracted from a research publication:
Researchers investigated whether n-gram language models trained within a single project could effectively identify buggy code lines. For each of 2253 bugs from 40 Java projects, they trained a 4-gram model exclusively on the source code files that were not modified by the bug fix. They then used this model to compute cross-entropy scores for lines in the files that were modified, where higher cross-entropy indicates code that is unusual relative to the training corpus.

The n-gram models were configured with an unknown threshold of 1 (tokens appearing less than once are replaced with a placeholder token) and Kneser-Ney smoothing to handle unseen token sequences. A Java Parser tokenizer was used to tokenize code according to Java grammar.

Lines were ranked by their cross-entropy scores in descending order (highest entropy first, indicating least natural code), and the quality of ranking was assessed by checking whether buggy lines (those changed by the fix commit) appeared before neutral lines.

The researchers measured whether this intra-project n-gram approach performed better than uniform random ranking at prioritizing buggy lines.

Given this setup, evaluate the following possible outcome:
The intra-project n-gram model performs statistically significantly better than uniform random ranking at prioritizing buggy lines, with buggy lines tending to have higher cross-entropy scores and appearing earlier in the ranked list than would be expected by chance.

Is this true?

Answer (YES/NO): YES